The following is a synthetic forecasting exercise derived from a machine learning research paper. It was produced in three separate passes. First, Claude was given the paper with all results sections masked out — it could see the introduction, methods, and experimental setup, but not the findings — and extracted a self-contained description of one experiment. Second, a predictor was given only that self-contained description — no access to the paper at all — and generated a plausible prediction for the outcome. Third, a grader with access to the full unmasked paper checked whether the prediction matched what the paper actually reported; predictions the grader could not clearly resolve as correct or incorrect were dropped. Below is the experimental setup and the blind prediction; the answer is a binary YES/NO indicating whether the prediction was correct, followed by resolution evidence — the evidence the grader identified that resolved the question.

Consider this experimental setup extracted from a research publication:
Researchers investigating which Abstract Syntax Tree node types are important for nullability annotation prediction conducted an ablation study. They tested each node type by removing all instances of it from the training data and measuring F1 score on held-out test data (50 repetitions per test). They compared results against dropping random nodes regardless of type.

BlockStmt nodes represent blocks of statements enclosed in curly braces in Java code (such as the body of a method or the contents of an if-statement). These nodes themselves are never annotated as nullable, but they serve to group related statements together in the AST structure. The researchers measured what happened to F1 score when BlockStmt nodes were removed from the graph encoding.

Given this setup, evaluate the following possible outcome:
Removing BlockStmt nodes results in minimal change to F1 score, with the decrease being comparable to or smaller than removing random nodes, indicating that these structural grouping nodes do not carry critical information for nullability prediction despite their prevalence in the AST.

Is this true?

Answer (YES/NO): NO